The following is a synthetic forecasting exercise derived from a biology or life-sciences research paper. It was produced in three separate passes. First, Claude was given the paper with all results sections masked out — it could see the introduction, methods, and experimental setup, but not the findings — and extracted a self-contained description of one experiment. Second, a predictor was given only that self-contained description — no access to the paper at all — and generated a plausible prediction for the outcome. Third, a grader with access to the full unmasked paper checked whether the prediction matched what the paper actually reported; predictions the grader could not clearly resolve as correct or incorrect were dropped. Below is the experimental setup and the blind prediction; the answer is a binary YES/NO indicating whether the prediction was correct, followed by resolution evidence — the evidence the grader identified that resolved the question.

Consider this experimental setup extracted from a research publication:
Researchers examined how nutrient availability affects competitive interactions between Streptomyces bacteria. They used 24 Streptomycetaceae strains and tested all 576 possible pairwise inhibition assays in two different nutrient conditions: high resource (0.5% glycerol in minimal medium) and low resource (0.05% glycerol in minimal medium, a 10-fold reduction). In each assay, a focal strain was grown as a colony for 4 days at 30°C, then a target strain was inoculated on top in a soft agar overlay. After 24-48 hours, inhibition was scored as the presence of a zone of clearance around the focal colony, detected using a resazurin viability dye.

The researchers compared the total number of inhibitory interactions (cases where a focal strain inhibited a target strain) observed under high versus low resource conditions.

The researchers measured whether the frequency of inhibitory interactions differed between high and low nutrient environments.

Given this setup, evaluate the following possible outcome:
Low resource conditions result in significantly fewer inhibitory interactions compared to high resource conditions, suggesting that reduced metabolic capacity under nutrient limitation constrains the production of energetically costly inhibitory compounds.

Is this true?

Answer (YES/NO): NO